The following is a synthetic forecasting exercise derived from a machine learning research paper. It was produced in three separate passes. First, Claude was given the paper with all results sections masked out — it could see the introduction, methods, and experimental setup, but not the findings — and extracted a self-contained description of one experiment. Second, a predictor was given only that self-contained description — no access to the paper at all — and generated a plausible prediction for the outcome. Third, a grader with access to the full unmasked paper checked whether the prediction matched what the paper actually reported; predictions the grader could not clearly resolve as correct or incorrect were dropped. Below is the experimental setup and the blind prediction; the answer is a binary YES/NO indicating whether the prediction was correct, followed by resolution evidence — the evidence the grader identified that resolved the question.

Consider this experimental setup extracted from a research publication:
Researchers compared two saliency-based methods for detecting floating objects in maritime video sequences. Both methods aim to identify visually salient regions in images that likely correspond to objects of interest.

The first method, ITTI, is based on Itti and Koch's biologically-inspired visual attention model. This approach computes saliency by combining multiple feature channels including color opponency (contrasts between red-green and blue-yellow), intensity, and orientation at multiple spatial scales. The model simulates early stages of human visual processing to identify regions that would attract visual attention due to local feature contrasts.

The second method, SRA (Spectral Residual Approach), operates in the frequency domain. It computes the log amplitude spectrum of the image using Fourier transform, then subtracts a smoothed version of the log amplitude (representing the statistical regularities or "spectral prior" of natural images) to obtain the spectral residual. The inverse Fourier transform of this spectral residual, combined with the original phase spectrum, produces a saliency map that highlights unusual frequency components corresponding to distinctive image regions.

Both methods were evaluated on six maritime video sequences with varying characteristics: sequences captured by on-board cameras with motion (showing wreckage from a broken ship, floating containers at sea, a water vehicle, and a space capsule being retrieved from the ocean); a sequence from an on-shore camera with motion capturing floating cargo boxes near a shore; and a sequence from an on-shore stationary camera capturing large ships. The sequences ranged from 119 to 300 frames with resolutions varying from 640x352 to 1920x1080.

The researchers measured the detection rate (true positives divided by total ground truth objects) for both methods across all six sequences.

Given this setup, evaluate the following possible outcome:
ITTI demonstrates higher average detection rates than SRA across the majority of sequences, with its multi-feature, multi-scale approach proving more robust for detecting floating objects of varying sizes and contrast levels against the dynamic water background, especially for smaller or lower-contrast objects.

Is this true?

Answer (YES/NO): NO